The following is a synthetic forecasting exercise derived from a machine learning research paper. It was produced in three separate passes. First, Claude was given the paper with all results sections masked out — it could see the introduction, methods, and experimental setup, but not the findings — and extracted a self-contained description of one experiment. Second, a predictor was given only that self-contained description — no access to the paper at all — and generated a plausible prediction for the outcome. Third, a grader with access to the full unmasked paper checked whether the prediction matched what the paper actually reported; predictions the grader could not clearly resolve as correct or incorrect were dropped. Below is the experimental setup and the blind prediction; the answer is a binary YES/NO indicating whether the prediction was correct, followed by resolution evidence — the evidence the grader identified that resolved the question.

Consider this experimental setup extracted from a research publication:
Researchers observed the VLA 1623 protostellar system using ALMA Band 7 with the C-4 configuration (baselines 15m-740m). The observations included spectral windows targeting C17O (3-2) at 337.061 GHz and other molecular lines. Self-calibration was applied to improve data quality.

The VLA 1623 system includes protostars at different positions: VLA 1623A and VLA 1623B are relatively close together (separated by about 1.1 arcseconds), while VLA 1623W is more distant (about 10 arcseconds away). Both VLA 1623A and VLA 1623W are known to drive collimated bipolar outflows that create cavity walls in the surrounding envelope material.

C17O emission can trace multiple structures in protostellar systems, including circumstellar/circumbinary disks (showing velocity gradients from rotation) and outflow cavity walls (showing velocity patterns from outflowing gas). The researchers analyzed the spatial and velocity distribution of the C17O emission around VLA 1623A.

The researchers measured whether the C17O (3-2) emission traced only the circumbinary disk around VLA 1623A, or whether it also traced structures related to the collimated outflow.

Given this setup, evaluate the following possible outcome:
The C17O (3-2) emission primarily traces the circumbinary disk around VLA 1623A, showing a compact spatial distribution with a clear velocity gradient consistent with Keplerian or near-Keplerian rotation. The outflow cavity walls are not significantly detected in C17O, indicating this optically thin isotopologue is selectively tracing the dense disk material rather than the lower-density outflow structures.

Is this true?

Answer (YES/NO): NO